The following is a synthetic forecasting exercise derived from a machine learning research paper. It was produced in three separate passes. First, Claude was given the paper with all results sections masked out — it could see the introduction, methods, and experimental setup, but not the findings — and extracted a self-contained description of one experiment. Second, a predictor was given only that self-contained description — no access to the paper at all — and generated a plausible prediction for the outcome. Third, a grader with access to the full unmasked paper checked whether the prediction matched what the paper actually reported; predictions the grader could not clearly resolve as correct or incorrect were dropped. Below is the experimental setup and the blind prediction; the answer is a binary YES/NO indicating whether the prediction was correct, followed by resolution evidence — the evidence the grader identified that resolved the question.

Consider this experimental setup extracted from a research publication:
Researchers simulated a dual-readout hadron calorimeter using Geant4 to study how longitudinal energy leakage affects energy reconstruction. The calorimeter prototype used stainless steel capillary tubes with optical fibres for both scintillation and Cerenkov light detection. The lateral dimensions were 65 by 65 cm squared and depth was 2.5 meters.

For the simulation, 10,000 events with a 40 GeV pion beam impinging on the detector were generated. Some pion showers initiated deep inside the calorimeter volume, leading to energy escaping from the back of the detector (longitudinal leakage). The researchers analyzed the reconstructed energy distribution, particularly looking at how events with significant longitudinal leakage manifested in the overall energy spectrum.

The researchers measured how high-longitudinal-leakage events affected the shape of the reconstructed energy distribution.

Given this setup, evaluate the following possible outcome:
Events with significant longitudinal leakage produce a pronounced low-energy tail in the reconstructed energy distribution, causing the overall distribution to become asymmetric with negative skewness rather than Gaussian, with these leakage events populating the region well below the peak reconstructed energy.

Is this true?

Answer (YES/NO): NO